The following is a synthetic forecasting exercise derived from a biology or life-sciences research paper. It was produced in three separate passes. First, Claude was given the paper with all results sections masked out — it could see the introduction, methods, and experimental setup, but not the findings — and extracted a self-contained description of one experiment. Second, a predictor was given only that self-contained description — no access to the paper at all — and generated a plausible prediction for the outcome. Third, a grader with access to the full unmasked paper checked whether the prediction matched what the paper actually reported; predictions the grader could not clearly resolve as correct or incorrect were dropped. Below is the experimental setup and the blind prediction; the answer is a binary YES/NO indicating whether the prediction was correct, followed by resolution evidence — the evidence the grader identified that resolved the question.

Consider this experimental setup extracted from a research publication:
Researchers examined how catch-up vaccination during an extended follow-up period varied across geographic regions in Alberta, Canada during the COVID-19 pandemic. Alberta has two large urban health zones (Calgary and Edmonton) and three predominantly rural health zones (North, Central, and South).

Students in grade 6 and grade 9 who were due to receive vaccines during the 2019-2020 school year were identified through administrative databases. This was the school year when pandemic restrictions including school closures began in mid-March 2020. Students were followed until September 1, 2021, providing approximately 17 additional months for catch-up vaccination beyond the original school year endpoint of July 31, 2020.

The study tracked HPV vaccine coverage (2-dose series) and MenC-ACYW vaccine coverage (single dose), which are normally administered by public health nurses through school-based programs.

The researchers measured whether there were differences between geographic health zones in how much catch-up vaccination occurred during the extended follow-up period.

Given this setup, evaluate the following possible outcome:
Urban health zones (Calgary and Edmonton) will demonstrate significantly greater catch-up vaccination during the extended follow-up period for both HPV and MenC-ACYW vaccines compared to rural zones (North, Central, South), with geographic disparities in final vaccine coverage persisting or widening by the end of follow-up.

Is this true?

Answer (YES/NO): NO